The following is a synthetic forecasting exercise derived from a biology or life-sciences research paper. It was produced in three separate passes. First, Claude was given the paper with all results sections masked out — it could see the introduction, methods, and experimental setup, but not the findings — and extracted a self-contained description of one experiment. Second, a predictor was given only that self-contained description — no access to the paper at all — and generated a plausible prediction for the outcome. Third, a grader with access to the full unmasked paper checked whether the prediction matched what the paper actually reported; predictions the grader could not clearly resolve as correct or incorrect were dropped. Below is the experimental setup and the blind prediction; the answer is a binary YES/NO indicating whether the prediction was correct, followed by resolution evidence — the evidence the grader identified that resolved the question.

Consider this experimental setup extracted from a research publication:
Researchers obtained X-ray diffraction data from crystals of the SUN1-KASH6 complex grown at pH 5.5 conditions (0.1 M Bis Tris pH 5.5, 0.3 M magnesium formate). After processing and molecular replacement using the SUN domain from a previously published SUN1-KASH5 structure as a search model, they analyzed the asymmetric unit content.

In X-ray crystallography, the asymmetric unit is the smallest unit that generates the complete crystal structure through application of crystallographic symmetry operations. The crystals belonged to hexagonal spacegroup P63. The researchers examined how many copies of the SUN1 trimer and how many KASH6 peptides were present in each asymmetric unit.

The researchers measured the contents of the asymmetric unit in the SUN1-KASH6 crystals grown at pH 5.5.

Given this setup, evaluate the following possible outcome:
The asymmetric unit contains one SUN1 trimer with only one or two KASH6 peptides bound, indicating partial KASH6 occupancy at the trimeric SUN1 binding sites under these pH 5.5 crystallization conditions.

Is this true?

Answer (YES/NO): YES